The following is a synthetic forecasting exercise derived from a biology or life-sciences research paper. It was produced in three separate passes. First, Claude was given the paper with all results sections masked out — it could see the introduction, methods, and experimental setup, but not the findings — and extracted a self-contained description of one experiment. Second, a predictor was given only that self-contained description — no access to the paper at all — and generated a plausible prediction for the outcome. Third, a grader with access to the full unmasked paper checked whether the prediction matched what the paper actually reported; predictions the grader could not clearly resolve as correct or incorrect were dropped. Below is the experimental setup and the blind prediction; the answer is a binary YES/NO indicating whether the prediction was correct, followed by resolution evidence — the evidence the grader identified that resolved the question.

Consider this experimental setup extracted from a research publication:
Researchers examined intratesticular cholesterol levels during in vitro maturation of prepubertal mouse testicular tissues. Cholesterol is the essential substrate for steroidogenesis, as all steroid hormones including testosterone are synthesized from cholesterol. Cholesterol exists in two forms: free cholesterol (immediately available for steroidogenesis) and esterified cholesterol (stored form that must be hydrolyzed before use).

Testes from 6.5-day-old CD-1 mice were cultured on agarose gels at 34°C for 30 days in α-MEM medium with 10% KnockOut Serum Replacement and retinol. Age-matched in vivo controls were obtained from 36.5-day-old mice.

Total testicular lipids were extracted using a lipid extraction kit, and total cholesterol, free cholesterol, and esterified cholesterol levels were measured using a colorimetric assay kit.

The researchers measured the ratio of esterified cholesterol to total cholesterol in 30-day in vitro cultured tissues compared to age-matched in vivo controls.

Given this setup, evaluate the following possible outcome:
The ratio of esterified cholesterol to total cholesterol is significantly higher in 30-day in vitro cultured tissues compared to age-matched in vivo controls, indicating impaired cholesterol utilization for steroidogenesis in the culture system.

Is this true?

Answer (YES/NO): NO